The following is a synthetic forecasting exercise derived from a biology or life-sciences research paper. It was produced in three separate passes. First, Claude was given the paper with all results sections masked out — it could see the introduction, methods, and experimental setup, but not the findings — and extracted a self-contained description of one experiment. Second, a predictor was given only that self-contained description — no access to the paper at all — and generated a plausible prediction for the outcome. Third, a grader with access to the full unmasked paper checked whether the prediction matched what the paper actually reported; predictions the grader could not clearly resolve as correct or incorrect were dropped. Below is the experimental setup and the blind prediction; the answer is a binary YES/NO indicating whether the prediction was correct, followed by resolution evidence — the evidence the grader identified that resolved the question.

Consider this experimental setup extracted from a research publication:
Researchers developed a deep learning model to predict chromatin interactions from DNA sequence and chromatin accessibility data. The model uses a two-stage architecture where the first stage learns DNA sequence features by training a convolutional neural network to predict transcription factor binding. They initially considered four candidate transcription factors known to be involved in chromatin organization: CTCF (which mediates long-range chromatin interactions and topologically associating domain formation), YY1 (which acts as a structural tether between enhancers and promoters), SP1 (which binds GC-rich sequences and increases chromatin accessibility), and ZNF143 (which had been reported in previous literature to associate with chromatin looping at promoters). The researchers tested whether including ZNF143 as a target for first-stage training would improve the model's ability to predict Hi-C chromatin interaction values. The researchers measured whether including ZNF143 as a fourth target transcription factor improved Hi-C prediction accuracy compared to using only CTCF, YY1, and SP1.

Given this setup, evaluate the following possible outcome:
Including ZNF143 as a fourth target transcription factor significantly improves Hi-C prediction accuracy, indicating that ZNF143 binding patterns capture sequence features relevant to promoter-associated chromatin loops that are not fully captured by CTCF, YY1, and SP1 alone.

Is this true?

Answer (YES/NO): NO